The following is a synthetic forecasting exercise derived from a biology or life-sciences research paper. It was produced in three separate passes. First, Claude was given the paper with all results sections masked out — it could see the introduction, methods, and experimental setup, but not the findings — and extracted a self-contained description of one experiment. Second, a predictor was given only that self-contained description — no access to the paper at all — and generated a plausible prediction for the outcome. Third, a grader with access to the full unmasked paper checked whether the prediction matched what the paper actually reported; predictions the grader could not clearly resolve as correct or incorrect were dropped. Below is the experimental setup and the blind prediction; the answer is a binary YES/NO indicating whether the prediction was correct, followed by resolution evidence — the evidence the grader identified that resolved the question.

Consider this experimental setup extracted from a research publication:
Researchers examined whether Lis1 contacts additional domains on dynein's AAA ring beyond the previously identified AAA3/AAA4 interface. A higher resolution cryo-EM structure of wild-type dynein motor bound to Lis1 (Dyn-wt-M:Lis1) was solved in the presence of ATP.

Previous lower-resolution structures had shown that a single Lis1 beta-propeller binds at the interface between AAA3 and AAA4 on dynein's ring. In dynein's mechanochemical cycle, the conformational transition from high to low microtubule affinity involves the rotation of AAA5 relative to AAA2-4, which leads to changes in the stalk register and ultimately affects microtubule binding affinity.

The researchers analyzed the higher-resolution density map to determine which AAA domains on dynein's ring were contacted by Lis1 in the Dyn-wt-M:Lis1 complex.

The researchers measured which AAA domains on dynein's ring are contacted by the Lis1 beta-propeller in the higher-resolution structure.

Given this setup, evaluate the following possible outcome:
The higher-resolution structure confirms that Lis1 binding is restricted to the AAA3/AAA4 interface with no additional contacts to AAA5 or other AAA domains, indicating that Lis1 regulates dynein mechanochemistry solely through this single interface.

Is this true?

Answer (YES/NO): NO